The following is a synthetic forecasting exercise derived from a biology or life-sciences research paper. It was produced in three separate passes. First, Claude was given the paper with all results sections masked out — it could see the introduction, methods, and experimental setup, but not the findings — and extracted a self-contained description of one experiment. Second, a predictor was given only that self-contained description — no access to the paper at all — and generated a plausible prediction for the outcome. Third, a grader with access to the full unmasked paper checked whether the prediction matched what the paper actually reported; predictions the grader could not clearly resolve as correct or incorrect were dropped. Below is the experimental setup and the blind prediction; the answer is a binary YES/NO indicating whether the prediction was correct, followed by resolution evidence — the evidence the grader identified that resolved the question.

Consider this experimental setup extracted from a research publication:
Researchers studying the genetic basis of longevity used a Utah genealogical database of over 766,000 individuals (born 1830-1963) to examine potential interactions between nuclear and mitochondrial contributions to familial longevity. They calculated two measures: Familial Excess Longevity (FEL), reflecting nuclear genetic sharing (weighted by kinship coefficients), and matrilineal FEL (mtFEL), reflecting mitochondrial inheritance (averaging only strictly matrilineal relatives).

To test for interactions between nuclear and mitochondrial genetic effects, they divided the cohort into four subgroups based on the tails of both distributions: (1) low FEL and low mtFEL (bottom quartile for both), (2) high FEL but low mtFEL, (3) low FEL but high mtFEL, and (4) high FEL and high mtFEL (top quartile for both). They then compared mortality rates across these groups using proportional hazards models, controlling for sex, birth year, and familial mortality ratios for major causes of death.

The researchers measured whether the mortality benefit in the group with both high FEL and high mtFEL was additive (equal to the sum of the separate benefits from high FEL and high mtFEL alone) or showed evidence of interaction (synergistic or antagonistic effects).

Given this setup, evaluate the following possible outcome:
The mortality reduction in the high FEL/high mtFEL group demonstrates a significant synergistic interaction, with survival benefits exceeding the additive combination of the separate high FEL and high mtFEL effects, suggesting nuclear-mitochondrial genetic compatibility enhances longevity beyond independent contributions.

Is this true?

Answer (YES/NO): NO